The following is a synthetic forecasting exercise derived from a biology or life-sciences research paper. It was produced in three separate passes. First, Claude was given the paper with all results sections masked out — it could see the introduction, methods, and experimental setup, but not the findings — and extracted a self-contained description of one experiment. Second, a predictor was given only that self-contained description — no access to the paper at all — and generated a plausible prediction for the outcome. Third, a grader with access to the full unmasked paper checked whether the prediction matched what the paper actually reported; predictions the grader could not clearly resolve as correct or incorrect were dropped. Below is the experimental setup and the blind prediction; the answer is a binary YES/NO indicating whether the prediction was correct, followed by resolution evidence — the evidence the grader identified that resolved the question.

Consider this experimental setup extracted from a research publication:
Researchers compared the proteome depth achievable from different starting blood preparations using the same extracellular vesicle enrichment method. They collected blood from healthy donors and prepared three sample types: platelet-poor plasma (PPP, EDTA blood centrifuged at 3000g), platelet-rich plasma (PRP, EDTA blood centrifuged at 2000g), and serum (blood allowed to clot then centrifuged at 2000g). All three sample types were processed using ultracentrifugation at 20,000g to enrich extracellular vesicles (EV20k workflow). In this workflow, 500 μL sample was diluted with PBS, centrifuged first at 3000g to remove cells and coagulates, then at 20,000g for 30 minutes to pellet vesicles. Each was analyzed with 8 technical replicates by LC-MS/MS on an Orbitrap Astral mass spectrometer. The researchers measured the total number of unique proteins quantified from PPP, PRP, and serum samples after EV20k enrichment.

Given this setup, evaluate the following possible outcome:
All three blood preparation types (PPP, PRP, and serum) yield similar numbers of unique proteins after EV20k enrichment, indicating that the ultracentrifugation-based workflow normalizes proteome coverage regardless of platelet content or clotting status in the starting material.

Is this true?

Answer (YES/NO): NO